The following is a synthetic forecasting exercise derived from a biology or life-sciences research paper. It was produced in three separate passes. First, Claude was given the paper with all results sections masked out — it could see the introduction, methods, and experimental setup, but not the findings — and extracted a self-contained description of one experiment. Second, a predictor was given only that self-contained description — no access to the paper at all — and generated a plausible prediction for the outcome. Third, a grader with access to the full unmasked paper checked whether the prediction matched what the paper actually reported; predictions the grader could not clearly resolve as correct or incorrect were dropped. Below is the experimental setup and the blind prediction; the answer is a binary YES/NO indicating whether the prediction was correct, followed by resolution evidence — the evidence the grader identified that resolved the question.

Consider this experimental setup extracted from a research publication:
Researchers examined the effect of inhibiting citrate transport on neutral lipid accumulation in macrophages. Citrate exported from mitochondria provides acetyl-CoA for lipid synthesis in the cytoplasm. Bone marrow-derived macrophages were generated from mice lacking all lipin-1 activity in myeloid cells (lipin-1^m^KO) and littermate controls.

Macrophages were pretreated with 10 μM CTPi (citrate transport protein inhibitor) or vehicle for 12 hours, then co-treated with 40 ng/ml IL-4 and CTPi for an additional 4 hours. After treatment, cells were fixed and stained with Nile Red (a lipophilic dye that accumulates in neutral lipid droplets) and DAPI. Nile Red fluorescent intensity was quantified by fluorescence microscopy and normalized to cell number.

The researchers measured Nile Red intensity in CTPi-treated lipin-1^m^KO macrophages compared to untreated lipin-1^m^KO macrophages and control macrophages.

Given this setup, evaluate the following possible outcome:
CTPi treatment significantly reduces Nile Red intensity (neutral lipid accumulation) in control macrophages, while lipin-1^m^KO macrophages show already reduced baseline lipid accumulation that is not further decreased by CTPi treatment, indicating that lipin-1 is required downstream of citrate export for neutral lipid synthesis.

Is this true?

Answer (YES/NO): NO